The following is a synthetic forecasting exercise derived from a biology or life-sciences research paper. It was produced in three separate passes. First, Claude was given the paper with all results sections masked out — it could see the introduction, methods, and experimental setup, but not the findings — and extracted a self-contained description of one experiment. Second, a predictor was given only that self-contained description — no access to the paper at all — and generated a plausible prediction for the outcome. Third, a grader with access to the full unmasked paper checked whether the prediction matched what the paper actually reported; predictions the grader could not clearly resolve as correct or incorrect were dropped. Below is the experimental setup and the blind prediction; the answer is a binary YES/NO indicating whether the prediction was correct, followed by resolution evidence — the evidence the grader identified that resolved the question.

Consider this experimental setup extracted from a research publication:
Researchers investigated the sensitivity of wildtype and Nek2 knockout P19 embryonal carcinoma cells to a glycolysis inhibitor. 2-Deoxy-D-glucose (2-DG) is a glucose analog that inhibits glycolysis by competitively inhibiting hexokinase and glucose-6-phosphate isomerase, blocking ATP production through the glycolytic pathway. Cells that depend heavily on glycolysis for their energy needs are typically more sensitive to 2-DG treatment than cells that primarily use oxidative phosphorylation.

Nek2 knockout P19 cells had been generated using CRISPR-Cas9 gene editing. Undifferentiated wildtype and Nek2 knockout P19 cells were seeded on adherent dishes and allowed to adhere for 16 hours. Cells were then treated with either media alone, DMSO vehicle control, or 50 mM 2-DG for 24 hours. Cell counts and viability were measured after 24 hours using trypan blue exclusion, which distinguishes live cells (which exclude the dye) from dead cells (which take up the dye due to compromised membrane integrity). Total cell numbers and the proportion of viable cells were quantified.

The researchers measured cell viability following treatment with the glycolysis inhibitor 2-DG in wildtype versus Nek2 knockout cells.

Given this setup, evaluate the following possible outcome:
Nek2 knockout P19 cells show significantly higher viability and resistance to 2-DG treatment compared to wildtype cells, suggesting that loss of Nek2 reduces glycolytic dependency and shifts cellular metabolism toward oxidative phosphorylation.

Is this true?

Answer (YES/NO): NO